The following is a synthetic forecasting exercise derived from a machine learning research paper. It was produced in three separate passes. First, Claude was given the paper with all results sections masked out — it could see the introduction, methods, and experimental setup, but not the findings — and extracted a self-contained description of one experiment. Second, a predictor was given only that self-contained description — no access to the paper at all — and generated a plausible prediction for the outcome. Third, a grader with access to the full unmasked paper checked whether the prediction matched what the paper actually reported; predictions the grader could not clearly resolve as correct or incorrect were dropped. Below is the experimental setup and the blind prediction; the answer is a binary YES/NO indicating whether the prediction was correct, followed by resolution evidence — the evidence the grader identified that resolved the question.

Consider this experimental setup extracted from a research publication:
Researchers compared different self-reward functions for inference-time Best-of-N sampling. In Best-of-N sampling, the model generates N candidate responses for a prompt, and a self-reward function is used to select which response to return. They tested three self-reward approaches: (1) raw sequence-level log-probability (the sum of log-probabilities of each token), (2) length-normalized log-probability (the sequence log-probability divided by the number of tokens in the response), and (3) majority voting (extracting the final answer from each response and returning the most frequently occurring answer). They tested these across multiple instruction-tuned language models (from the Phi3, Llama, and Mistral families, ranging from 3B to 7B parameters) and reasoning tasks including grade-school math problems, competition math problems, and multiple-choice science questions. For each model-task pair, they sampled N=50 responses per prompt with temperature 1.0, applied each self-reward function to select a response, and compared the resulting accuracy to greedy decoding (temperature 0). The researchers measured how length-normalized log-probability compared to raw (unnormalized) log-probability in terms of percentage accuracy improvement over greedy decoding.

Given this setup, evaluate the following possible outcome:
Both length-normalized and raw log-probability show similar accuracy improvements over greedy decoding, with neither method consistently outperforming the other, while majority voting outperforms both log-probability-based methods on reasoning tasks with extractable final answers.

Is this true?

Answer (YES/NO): NO